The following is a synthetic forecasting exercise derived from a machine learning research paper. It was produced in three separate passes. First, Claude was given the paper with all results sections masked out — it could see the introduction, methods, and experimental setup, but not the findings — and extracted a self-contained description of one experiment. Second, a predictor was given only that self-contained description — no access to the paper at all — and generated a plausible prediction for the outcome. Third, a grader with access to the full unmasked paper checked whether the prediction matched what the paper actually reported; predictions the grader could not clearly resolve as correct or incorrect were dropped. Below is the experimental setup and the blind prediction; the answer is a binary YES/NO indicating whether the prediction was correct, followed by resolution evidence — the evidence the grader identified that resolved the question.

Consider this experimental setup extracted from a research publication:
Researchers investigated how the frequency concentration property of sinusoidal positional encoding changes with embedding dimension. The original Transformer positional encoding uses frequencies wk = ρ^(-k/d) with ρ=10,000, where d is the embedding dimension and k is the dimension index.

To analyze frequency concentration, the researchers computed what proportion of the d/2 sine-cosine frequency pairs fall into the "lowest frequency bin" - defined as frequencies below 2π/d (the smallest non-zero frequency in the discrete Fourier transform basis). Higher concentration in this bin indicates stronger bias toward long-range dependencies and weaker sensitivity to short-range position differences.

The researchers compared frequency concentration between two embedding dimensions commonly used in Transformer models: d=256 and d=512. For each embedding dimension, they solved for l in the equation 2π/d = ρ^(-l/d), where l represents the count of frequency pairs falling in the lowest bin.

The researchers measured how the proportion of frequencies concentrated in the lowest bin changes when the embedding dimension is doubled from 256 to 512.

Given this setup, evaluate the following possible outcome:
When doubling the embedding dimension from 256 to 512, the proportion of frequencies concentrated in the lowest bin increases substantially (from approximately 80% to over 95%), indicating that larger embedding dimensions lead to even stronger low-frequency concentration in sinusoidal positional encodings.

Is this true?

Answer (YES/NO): YES